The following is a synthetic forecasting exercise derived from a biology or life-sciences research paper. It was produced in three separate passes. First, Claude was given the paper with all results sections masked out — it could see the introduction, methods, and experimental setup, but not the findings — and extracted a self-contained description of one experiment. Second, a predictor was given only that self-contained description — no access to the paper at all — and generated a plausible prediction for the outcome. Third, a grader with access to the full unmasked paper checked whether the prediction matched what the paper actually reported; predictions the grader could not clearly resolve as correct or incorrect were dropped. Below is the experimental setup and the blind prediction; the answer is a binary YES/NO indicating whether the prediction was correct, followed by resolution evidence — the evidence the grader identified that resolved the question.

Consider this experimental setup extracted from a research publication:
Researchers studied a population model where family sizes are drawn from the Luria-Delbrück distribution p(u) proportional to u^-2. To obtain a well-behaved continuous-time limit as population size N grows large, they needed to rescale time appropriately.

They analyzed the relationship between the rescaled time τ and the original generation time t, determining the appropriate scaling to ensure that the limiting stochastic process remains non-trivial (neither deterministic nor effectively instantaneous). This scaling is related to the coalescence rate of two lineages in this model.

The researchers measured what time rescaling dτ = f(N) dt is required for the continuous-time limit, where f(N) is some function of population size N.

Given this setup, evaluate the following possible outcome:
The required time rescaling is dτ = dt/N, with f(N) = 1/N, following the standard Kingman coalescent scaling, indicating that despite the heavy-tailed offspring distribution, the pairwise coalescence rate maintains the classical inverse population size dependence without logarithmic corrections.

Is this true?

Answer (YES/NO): NO